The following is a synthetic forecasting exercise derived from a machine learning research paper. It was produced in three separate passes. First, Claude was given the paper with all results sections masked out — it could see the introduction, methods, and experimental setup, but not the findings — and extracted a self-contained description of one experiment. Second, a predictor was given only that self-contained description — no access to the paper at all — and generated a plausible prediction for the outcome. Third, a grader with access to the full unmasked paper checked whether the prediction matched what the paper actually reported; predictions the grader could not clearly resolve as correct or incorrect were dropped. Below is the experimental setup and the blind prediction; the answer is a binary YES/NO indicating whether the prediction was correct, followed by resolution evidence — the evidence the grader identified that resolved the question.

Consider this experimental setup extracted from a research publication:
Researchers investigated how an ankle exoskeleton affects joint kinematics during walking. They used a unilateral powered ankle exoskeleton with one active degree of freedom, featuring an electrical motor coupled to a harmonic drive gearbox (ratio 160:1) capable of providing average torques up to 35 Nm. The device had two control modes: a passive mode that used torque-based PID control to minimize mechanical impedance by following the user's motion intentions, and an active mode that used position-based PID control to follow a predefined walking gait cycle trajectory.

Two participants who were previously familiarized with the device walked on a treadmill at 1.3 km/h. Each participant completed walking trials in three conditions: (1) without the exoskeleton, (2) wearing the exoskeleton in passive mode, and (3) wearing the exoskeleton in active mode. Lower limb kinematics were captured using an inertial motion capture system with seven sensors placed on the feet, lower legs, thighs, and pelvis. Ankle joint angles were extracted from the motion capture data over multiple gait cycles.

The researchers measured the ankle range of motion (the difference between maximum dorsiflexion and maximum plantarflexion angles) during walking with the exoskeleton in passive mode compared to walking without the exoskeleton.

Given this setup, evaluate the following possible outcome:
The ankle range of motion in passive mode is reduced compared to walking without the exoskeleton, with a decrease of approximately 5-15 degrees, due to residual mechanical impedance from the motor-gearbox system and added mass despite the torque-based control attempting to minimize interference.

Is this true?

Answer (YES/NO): YES